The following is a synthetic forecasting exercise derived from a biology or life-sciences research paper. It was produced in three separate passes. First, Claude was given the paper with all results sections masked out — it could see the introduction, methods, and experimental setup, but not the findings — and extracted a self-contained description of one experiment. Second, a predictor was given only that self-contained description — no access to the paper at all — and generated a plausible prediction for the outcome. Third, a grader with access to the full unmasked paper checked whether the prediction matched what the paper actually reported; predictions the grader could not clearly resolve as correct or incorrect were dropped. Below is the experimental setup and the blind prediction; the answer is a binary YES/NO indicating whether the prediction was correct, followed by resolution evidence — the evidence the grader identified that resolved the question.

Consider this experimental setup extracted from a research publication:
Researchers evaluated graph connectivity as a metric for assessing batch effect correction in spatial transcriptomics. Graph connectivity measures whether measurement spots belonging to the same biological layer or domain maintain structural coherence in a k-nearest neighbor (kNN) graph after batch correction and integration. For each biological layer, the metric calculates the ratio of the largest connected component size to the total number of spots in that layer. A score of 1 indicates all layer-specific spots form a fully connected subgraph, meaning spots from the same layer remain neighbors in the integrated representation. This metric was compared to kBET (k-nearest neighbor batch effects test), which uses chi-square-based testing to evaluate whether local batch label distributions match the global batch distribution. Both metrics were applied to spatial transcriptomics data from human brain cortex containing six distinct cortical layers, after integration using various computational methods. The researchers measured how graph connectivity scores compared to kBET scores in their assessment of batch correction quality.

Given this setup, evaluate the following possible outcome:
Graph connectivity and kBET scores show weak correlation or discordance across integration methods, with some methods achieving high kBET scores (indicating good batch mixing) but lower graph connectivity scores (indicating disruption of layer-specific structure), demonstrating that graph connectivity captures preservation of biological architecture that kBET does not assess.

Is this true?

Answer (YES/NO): YES